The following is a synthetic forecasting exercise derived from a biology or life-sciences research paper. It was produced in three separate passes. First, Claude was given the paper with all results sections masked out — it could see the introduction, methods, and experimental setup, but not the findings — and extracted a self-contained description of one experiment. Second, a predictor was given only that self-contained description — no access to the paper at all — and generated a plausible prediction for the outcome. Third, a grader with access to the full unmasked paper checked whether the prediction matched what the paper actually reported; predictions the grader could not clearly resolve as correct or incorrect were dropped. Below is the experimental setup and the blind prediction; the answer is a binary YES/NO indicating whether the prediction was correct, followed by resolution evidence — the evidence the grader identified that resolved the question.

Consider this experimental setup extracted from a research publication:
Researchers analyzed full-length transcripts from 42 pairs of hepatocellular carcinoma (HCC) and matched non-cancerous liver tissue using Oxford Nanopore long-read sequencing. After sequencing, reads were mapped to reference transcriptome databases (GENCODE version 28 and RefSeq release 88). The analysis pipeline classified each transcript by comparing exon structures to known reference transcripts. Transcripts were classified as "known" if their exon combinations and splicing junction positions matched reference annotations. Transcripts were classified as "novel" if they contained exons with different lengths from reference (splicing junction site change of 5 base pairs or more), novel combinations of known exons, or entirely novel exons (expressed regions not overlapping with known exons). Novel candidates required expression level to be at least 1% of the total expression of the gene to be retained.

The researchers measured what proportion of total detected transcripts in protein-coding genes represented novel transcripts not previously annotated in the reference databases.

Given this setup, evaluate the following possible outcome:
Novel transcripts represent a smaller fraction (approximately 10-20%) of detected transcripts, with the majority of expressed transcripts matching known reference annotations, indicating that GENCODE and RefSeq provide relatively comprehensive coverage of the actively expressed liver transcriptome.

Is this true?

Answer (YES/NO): YES